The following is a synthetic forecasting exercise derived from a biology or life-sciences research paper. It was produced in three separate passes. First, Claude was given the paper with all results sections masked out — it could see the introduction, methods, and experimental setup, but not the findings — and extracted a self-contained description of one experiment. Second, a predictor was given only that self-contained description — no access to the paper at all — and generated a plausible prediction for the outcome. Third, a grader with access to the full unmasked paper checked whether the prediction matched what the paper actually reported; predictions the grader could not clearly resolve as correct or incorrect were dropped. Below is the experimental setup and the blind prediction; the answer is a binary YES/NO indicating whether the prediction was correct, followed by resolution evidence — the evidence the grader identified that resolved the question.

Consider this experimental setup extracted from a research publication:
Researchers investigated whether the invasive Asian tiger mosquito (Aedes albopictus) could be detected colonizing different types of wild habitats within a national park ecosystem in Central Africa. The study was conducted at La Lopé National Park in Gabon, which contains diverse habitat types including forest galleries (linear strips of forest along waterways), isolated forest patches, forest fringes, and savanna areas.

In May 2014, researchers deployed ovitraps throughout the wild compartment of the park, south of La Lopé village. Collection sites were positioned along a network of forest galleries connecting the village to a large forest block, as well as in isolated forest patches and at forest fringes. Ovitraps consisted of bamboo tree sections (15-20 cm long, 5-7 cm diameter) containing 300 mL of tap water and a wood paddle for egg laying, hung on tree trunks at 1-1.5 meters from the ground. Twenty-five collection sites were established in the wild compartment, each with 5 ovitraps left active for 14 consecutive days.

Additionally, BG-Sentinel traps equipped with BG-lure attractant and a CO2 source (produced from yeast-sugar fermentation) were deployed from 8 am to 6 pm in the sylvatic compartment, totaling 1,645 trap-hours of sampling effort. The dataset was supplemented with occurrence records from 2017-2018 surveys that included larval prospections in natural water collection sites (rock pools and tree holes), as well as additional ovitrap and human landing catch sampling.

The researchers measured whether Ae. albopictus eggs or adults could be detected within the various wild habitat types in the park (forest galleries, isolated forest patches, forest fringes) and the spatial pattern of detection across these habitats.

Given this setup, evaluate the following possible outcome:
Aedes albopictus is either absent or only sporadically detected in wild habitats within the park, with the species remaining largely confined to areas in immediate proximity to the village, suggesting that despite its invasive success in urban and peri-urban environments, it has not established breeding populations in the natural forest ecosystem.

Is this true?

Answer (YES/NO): NO